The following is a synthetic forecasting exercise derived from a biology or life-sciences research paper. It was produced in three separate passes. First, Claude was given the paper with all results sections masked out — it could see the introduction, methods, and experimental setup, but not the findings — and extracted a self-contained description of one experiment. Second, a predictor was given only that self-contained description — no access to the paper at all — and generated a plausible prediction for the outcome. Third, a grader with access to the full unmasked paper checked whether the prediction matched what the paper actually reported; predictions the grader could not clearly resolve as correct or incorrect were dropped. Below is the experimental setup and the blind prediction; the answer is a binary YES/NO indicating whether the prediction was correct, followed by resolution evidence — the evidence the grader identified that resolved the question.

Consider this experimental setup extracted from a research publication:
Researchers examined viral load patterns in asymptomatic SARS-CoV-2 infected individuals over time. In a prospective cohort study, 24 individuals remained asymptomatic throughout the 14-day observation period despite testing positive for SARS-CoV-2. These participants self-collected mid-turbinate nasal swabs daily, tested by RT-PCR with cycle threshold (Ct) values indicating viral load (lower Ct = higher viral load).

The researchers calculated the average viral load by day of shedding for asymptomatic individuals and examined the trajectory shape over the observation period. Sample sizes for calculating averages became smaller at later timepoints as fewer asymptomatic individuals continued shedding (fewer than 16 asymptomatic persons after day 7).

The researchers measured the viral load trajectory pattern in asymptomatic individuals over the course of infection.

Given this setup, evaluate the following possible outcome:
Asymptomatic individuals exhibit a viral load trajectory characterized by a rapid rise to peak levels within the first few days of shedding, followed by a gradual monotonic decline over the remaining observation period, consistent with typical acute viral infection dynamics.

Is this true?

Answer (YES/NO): NO